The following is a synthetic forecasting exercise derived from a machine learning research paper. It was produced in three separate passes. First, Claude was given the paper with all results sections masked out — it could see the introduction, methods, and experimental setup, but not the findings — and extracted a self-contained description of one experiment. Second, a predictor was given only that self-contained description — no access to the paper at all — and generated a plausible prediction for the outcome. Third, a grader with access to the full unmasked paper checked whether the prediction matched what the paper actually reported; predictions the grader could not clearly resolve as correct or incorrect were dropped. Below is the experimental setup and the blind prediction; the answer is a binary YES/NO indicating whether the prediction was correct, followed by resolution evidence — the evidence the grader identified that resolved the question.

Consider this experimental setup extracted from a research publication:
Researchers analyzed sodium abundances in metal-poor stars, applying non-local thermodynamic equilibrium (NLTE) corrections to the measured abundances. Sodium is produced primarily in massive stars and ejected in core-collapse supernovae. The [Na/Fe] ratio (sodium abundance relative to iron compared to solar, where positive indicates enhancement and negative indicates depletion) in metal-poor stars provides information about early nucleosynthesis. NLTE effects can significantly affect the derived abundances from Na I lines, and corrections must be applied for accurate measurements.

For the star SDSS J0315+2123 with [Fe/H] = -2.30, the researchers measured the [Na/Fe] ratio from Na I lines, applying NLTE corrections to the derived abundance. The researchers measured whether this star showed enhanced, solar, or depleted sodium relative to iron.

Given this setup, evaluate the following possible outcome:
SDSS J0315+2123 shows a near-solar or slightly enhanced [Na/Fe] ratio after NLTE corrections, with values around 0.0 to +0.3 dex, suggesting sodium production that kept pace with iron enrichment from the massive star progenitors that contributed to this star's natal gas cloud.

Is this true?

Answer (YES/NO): NO